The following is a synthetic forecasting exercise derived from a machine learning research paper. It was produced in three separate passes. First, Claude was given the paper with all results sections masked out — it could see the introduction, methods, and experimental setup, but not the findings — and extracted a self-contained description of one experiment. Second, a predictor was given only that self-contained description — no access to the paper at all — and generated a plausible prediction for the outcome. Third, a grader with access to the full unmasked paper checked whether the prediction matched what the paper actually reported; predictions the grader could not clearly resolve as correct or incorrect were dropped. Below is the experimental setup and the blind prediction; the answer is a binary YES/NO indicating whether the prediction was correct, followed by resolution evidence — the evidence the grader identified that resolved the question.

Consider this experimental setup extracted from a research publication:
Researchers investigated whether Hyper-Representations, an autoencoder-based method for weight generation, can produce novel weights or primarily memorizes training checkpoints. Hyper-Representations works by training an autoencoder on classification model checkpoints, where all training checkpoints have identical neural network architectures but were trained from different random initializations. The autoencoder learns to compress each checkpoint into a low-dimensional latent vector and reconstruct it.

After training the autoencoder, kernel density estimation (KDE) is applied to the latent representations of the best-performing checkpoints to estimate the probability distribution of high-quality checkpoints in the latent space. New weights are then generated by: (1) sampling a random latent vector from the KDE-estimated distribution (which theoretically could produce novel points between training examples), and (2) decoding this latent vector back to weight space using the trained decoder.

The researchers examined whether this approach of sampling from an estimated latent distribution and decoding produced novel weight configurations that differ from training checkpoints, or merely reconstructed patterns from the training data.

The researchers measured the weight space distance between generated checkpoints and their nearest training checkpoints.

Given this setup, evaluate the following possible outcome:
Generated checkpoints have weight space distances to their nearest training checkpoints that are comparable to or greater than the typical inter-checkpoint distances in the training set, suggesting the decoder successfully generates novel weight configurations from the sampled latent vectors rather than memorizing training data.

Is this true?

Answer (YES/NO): NO